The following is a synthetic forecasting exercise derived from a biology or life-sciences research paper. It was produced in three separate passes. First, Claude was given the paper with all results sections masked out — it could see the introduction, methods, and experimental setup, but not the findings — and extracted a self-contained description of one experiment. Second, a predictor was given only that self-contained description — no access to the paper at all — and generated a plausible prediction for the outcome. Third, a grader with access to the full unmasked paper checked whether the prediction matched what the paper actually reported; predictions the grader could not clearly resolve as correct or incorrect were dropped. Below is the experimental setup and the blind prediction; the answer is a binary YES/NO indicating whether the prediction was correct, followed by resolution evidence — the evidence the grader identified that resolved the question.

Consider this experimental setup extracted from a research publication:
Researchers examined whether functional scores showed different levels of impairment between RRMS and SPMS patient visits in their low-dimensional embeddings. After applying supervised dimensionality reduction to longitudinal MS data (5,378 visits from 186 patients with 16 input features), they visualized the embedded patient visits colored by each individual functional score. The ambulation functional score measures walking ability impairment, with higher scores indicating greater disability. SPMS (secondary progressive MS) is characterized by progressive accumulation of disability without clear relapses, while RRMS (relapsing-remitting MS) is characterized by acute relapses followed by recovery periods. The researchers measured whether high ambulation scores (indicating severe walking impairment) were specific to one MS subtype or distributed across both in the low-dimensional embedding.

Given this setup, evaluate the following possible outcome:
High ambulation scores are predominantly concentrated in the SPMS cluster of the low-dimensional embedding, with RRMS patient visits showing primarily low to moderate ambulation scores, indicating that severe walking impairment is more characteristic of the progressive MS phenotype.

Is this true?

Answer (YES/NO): YES